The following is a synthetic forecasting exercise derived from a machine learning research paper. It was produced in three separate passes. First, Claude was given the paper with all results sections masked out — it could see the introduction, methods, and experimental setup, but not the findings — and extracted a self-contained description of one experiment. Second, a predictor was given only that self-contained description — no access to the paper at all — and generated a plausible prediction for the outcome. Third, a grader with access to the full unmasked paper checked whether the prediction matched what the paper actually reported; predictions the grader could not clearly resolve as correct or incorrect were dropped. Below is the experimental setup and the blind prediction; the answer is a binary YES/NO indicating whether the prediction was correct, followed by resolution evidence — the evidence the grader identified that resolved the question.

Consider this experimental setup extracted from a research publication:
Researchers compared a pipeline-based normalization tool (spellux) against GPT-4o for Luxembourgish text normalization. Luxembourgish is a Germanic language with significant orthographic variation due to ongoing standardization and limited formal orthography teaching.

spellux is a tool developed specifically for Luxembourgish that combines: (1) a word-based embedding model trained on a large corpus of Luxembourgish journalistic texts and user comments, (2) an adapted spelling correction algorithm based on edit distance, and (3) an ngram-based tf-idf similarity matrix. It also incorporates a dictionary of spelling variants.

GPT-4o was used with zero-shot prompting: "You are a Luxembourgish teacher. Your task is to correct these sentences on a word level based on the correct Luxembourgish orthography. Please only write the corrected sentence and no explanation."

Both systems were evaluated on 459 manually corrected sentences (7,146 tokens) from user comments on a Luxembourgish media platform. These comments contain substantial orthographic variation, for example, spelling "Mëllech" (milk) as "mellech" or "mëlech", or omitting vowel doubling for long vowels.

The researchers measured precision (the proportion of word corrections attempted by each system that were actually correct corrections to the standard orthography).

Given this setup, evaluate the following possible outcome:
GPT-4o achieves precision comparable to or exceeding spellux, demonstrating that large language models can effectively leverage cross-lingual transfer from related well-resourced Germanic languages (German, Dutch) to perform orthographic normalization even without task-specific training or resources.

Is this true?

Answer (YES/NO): NO